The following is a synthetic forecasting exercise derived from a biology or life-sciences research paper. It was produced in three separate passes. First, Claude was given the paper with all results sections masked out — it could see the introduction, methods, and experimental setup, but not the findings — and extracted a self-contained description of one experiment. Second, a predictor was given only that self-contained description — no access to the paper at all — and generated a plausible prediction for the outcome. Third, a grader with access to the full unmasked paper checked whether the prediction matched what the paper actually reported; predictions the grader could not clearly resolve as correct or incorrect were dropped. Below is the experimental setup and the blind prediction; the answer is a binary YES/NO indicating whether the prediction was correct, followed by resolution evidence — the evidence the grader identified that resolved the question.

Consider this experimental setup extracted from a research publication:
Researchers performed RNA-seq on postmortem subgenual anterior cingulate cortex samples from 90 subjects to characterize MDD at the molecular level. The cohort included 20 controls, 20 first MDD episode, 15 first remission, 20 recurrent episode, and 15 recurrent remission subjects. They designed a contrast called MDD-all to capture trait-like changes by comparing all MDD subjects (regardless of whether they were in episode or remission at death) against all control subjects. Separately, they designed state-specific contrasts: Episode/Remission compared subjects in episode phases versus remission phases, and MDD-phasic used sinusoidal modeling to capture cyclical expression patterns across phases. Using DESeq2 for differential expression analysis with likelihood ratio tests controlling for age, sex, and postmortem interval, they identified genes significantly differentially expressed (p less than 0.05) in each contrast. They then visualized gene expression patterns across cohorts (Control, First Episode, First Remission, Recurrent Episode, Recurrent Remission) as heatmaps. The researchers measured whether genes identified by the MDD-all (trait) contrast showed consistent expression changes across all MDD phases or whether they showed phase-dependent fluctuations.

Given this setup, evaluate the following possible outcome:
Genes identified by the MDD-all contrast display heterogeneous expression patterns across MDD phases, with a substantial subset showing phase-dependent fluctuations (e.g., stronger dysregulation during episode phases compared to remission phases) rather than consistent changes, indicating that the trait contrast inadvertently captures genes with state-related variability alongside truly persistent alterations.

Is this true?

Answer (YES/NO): NO